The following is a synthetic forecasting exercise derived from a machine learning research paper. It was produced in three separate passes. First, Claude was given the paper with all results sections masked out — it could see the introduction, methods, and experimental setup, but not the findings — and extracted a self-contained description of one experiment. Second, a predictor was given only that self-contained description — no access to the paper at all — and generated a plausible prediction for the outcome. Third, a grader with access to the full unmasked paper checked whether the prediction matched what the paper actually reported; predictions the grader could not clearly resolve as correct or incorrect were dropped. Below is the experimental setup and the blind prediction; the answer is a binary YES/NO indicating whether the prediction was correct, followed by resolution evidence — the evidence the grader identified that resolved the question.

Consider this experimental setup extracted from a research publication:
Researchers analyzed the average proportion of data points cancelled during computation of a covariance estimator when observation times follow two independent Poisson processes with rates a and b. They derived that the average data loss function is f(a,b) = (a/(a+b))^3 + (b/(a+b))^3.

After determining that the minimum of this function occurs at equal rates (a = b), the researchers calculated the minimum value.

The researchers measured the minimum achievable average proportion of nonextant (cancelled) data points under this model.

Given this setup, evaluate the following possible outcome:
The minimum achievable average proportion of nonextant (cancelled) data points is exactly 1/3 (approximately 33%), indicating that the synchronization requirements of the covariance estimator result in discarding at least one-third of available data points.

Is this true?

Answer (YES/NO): NO